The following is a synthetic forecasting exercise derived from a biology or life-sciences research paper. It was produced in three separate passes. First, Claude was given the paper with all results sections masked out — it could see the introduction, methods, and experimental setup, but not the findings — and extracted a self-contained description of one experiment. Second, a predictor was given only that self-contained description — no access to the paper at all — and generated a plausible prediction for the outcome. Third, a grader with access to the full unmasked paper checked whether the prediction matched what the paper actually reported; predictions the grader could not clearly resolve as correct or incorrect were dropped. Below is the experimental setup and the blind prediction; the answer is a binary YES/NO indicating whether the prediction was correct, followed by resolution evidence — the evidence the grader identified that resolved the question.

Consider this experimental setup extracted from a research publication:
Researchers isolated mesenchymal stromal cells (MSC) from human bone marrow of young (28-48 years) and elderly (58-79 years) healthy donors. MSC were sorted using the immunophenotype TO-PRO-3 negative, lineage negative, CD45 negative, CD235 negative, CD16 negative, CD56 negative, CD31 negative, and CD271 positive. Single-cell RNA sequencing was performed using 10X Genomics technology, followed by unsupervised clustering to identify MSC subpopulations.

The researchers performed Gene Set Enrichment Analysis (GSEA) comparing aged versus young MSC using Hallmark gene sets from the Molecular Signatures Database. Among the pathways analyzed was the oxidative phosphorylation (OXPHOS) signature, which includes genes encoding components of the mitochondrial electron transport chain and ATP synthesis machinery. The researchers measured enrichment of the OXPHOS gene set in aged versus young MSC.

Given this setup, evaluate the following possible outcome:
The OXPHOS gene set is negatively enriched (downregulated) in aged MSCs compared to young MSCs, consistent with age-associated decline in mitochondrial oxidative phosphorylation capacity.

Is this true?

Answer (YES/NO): NO